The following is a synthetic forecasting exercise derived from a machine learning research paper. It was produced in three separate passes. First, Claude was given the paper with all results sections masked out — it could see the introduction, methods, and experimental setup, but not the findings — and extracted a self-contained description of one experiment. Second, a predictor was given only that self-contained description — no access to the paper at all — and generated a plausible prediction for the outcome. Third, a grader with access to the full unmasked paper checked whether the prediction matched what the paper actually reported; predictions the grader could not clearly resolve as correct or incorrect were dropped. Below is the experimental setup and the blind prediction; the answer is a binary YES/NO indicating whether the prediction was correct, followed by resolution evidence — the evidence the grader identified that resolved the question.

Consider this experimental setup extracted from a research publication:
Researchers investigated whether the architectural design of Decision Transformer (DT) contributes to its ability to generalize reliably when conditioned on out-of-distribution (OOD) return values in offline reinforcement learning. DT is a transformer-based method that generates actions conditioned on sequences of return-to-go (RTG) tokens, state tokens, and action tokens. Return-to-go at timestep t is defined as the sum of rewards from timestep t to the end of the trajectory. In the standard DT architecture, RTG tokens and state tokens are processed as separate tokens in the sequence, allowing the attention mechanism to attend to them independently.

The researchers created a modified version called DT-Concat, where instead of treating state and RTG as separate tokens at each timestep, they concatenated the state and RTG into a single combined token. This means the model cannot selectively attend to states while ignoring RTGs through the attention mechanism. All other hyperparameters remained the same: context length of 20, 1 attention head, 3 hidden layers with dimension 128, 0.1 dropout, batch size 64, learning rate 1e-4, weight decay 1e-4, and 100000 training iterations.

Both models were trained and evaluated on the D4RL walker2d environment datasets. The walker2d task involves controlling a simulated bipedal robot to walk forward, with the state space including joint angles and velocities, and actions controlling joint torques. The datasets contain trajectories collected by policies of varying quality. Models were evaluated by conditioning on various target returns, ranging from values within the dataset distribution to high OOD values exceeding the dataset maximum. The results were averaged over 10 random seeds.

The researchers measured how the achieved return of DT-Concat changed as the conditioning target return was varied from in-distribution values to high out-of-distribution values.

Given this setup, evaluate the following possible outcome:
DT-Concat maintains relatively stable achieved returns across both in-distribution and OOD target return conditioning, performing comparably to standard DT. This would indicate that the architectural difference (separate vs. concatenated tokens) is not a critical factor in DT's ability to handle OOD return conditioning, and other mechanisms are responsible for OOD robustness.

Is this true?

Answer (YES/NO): NO